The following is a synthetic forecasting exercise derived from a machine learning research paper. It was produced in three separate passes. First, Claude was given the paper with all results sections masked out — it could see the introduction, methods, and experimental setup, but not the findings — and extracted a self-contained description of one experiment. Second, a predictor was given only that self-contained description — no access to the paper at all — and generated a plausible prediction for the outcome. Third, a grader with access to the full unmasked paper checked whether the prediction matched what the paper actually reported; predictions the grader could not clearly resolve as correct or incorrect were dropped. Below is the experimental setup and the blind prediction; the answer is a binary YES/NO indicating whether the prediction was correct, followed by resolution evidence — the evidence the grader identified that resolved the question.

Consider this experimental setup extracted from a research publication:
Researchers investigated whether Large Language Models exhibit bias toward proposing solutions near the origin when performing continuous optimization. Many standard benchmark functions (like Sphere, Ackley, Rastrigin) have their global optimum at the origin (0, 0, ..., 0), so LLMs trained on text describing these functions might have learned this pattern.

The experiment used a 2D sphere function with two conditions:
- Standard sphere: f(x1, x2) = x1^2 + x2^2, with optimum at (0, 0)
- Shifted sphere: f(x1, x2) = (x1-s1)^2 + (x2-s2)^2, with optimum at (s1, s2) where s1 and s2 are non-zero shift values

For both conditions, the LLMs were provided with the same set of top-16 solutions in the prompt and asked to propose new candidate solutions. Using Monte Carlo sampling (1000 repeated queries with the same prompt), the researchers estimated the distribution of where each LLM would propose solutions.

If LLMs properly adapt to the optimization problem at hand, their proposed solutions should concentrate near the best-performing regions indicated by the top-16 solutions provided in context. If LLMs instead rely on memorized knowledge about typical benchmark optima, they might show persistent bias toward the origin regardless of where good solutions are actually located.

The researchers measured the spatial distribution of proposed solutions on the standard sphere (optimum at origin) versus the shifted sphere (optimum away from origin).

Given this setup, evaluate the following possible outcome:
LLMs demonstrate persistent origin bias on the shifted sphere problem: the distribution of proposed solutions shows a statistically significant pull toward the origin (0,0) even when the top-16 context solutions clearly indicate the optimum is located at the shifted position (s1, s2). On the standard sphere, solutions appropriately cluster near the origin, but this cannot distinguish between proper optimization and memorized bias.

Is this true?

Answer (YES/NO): NO